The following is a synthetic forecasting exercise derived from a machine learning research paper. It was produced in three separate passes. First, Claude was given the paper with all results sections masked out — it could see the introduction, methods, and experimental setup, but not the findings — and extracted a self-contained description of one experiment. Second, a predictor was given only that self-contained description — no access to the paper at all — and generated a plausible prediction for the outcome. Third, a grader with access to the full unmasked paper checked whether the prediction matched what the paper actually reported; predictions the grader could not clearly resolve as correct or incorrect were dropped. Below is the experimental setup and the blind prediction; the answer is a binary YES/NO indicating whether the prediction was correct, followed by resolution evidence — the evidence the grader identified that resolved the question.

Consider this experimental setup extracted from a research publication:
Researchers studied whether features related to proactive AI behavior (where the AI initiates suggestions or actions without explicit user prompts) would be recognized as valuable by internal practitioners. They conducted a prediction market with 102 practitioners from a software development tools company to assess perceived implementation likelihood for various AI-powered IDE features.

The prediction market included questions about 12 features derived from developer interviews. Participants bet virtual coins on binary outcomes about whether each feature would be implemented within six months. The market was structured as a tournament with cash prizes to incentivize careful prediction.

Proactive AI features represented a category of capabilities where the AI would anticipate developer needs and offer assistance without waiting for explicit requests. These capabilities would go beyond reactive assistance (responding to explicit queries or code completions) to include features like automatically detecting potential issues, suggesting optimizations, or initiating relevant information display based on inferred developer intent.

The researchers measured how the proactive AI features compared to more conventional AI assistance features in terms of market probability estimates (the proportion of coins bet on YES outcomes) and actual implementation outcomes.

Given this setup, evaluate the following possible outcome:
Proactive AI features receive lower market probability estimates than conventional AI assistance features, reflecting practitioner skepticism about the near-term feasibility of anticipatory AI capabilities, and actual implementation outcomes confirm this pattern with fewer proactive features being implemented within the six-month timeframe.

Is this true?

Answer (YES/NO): YES